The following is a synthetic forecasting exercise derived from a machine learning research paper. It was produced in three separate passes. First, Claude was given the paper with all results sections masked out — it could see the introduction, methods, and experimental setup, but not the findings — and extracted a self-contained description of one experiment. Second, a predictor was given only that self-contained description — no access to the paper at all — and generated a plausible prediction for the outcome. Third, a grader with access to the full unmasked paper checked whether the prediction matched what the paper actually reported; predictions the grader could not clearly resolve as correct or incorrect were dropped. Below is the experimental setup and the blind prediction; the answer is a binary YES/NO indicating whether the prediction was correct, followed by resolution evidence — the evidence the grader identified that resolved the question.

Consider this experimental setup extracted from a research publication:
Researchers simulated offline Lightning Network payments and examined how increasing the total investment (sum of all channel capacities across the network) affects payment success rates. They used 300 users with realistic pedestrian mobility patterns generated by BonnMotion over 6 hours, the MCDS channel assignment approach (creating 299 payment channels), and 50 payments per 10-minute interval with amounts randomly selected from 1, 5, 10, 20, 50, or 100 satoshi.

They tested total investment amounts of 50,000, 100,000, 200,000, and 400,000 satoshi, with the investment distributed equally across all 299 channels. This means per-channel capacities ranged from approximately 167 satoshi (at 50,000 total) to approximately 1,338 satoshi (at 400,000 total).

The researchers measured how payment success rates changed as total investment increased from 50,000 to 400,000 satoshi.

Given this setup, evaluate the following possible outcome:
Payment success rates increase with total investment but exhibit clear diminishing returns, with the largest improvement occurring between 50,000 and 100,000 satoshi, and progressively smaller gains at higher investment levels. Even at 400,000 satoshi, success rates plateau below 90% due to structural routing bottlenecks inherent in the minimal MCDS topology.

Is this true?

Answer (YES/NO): NO